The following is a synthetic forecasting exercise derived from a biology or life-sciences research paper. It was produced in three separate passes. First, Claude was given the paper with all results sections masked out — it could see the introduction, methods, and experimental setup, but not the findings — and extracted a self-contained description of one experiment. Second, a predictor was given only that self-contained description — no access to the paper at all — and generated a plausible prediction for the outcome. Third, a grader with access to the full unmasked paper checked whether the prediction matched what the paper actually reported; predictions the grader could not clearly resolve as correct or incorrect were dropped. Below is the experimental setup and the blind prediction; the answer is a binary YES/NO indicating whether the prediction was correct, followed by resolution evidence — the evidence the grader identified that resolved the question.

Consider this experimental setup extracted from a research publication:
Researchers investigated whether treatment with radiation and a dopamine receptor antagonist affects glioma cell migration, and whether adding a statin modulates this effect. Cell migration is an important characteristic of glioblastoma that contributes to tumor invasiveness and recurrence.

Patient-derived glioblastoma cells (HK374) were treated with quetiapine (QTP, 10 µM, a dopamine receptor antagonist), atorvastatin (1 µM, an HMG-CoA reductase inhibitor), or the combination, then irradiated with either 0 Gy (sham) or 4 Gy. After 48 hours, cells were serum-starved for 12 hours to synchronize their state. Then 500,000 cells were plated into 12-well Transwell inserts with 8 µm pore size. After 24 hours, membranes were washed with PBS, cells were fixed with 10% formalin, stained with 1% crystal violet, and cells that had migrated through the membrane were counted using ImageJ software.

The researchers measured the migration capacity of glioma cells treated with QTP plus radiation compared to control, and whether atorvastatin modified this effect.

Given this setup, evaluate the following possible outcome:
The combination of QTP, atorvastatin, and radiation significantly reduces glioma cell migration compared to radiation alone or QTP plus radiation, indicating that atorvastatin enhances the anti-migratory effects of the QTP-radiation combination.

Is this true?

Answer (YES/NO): NO